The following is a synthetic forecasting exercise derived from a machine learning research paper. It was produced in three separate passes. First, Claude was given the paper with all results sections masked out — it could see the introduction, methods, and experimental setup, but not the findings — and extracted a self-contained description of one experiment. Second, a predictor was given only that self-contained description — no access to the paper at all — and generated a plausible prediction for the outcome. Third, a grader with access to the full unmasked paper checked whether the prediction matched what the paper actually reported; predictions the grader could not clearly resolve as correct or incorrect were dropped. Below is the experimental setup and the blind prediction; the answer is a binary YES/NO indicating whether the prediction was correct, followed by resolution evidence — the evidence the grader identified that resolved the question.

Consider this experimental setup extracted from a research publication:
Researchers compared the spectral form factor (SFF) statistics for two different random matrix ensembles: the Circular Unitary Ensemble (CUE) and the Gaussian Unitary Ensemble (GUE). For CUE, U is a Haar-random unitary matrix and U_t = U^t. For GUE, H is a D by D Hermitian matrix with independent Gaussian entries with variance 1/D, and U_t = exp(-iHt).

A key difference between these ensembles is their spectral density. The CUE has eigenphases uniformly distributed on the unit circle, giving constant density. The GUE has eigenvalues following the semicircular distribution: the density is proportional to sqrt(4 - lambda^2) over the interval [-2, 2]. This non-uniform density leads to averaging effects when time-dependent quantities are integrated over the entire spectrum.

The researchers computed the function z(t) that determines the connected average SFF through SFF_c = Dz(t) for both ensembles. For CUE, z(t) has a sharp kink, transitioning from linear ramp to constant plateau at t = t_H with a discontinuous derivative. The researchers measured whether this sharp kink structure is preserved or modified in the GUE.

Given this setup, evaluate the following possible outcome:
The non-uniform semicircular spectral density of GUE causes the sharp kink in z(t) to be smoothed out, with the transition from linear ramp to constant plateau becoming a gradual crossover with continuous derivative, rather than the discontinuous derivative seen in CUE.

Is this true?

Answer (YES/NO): YES